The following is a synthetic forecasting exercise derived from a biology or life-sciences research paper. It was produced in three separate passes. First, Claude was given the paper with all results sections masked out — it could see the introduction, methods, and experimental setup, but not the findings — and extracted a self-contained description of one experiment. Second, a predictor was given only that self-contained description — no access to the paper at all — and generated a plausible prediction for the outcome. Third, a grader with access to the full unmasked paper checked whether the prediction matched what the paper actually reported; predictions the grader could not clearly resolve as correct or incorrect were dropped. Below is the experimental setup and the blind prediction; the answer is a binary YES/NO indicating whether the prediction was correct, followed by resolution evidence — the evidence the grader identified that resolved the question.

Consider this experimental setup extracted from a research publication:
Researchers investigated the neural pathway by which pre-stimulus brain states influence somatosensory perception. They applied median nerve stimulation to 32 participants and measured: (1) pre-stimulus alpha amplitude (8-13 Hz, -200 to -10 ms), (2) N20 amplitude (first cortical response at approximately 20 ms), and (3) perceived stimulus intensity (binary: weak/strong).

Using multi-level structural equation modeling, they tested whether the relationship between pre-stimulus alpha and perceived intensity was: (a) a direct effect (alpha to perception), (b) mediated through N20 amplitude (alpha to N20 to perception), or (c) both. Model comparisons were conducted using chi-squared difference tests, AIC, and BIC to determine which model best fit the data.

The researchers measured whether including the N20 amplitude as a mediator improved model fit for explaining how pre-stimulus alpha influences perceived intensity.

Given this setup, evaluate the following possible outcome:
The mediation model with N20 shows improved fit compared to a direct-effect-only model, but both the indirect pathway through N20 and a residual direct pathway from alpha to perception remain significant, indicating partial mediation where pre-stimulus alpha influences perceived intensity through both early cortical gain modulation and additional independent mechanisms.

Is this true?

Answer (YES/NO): YES